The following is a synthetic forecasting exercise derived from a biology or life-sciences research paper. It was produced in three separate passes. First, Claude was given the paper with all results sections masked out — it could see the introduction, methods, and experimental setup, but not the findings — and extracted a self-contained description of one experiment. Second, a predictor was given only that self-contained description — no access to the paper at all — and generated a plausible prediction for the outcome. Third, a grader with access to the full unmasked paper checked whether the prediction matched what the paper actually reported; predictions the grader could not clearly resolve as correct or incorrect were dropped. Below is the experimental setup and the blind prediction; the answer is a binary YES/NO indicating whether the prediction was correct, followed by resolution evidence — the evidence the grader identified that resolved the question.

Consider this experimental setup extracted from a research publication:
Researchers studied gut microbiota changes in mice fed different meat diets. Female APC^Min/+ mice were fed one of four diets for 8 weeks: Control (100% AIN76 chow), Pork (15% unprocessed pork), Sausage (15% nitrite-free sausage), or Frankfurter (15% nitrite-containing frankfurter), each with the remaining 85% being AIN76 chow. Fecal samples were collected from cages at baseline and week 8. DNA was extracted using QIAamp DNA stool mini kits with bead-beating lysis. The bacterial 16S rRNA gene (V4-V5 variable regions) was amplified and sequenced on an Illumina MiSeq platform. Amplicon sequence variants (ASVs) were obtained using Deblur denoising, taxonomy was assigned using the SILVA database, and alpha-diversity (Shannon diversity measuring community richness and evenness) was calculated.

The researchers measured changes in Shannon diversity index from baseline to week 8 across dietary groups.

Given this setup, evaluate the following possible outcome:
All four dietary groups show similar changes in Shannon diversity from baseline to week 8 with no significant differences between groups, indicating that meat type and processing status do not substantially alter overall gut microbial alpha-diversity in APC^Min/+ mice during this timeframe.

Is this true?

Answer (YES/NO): NO